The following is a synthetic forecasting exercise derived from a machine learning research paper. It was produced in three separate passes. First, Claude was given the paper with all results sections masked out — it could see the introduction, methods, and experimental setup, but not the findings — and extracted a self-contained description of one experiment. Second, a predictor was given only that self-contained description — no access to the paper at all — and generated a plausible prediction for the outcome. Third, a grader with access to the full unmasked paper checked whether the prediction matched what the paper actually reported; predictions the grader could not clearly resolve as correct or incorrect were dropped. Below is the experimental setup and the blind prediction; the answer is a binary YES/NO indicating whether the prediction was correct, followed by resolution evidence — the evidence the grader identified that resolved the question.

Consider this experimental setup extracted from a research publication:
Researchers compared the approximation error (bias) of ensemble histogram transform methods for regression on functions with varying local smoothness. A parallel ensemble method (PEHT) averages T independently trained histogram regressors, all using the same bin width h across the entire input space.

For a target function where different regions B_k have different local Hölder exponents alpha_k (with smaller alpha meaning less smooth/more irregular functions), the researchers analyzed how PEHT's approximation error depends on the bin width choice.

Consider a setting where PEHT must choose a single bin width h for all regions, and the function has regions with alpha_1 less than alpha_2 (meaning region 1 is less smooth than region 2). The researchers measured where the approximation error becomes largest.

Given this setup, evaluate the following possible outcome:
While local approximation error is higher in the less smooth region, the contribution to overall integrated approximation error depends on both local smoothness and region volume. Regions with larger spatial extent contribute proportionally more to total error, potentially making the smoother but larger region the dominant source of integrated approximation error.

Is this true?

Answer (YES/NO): YES